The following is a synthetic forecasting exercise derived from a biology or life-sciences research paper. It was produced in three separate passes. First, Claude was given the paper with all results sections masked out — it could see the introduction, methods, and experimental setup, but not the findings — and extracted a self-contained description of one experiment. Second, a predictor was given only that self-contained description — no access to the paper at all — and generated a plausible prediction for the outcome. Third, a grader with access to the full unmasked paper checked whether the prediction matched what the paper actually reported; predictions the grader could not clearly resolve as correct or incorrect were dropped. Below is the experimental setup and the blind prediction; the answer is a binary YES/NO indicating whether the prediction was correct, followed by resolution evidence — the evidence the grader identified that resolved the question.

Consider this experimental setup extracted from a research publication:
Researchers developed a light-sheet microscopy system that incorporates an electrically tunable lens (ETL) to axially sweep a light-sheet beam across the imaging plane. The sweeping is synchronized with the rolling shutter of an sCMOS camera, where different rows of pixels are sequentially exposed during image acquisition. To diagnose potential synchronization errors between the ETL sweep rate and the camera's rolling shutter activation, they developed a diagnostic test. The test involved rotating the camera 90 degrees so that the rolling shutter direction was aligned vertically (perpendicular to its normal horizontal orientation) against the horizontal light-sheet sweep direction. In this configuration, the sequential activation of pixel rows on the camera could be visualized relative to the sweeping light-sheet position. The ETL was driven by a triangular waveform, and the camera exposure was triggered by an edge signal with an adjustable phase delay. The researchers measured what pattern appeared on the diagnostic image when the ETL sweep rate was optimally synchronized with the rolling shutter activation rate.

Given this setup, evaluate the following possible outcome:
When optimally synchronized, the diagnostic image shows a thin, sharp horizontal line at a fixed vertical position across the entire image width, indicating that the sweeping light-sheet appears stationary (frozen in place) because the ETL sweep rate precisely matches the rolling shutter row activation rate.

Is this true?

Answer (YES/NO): NO